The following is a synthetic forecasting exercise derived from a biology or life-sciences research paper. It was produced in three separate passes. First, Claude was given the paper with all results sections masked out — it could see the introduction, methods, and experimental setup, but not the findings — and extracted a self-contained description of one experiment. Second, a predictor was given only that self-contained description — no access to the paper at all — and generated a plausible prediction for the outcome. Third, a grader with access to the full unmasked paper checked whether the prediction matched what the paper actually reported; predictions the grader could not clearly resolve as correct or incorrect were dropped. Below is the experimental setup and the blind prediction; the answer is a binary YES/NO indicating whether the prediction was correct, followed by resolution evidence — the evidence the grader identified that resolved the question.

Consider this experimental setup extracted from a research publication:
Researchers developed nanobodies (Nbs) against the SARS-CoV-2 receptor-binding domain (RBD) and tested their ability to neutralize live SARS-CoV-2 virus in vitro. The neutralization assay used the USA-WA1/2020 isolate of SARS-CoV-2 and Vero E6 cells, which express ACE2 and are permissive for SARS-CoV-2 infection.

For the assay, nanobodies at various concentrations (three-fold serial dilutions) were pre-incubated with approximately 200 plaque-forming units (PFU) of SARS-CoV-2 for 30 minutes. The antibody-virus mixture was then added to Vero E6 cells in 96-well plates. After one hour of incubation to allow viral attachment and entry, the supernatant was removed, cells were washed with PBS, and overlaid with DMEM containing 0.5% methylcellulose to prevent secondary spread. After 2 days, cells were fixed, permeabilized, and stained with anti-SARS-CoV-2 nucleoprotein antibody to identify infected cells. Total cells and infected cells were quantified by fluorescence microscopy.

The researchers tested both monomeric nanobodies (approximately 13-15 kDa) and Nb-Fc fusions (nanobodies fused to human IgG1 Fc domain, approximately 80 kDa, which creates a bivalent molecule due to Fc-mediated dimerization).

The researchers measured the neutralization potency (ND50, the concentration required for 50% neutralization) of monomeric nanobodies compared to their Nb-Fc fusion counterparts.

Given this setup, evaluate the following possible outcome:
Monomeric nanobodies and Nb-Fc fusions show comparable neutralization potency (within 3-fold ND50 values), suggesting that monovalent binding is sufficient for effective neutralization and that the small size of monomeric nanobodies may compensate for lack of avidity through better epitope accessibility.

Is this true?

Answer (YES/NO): NO